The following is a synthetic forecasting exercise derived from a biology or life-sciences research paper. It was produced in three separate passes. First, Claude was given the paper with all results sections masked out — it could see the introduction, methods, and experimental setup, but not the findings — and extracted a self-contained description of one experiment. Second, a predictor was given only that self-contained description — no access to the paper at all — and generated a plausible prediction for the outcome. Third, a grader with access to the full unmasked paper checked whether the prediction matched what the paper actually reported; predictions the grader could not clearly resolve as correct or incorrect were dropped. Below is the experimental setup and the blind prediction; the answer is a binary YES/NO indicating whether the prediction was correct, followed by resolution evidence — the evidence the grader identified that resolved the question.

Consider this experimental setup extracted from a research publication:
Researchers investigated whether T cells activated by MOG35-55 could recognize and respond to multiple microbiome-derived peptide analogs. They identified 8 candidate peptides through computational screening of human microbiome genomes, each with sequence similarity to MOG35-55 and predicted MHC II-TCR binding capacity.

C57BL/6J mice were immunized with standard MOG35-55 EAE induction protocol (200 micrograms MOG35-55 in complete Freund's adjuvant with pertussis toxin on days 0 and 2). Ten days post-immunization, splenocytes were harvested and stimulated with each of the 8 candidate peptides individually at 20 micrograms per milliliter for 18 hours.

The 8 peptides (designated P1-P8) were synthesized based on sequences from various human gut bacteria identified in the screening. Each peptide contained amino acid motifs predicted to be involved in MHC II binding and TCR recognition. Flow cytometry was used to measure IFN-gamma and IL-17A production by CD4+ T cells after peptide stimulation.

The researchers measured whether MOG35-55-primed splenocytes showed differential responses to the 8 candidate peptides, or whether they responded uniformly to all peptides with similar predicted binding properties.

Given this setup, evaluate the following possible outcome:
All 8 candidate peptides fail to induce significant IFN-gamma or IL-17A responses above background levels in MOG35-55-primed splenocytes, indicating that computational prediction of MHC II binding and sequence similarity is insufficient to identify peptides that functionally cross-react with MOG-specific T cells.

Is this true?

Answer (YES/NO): NO